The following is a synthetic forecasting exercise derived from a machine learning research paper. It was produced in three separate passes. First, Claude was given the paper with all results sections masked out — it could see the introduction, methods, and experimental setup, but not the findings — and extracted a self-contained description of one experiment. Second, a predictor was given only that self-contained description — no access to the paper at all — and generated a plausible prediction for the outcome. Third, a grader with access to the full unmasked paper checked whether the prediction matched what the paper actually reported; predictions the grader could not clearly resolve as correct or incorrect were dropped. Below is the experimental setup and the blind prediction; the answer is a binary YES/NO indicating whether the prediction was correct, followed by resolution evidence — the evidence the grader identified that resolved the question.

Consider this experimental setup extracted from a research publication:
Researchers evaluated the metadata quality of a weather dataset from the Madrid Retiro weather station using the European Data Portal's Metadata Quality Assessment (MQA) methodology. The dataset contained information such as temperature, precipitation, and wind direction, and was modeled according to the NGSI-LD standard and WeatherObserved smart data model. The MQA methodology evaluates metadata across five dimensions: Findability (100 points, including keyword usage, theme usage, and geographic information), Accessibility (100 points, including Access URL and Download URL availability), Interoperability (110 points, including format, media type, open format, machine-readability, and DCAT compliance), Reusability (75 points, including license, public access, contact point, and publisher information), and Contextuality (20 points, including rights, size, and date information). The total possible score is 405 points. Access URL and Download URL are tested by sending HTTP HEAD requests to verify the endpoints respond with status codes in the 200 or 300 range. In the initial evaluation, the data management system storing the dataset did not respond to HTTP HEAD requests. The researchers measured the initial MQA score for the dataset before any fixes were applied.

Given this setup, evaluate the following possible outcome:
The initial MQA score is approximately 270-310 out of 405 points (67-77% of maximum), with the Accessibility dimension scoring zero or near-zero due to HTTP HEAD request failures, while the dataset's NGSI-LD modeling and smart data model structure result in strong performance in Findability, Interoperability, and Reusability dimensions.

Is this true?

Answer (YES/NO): NO